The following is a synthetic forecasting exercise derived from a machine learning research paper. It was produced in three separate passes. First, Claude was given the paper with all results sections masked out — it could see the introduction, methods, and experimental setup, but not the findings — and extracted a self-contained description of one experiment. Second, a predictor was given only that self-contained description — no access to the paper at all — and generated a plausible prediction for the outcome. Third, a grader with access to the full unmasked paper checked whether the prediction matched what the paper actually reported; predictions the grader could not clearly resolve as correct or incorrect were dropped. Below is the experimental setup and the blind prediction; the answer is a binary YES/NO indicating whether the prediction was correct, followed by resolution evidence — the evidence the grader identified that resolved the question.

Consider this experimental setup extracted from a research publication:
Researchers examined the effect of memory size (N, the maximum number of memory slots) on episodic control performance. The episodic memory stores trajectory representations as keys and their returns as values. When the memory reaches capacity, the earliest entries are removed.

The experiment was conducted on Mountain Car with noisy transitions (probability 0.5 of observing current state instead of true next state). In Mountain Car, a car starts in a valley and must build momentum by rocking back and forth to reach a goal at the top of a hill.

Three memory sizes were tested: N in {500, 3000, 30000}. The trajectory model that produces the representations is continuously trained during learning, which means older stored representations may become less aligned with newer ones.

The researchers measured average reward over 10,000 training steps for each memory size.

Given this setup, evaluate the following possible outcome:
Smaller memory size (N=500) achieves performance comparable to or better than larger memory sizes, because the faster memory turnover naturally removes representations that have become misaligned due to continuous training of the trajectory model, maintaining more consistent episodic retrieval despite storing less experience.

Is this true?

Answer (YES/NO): NO